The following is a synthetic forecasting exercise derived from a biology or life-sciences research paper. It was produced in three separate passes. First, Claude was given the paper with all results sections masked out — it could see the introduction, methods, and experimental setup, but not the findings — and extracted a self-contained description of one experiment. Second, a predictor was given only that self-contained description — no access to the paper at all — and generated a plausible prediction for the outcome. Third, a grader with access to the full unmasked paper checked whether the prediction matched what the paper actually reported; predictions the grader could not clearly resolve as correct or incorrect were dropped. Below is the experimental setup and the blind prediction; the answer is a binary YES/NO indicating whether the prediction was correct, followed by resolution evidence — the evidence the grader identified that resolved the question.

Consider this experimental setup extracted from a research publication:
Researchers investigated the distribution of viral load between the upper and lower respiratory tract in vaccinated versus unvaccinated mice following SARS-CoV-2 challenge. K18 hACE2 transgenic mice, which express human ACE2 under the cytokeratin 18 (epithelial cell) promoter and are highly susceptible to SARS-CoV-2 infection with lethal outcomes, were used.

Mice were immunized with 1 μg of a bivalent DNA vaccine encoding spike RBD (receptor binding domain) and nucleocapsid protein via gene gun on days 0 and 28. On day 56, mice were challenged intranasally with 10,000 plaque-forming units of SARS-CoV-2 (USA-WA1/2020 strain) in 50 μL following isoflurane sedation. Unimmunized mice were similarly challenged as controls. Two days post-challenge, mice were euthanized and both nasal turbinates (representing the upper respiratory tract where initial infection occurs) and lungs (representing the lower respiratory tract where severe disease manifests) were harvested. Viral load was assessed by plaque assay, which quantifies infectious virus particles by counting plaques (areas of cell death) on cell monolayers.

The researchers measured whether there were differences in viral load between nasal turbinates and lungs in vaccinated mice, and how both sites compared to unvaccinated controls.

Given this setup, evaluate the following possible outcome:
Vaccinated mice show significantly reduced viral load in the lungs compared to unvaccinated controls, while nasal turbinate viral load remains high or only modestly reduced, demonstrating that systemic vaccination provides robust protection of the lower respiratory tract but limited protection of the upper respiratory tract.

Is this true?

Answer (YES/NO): YES